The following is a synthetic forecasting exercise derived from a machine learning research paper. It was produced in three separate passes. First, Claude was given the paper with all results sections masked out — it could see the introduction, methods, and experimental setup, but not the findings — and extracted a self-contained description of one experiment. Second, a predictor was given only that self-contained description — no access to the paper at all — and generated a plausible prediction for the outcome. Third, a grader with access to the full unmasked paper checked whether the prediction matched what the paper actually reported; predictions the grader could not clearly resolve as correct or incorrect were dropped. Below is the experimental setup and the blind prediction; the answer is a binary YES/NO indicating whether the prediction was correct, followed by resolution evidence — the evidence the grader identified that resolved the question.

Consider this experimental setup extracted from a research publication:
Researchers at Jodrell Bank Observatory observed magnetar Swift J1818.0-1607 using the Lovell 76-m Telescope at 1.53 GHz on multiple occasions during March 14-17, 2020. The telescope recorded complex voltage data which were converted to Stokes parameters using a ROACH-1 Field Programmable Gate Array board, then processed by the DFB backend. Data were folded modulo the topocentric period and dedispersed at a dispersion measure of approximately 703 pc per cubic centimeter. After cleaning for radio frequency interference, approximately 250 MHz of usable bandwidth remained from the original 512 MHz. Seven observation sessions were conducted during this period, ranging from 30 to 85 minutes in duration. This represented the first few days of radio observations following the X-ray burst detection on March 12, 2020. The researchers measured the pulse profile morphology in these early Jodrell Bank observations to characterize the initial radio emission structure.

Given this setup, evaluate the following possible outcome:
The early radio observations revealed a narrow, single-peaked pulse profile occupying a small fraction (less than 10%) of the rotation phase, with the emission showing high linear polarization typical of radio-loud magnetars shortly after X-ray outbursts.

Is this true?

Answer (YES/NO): NO